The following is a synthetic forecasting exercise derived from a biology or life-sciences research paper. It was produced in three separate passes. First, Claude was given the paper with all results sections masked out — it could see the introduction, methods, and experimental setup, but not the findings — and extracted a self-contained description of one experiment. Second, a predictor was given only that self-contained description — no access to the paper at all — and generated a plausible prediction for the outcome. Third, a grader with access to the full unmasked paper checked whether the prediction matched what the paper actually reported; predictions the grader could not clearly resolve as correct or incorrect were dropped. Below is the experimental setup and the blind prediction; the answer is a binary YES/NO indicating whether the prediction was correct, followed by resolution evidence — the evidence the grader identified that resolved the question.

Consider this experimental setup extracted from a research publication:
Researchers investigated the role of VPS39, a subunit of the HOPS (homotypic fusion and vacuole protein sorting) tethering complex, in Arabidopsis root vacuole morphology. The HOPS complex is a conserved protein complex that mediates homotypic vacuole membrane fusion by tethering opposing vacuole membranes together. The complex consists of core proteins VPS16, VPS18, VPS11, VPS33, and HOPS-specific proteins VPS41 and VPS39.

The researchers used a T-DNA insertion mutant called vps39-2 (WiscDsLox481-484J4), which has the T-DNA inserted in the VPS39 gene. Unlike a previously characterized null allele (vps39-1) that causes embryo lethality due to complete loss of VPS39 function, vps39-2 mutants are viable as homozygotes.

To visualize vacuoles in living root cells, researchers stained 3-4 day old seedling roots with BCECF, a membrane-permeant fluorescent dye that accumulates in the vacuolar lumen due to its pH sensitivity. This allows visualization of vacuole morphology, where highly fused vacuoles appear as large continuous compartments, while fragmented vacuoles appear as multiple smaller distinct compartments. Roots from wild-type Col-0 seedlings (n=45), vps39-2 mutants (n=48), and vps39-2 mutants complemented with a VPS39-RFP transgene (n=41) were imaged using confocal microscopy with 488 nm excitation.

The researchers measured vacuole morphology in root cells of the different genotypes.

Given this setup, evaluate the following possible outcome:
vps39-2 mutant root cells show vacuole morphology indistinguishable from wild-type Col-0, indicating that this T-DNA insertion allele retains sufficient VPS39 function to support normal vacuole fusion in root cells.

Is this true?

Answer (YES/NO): NO